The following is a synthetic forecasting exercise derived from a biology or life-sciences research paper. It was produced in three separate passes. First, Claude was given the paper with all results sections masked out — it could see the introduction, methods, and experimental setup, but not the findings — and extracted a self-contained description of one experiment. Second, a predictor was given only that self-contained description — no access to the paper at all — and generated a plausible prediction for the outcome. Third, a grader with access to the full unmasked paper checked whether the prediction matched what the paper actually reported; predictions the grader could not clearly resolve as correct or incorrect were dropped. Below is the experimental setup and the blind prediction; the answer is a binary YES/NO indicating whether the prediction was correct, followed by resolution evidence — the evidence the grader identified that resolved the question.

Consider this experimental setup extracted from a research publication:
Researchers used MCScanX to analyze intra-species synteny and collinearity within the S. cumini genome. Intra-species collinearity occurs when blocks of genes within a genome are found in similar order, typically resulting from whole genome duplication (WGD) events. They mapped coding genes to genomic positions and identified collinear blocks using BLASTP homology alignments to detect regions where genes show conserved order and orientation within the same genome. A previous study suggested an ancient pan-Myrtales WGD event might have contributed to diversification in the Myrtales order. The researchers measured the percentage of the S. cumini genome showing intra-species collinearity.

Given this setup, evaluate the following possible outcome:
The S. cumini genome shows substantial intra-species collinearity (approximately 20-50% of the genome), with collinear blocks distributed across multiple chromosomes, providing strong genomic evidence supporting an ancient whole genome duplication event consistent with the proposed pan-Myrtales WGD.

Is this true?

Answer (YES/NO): NO